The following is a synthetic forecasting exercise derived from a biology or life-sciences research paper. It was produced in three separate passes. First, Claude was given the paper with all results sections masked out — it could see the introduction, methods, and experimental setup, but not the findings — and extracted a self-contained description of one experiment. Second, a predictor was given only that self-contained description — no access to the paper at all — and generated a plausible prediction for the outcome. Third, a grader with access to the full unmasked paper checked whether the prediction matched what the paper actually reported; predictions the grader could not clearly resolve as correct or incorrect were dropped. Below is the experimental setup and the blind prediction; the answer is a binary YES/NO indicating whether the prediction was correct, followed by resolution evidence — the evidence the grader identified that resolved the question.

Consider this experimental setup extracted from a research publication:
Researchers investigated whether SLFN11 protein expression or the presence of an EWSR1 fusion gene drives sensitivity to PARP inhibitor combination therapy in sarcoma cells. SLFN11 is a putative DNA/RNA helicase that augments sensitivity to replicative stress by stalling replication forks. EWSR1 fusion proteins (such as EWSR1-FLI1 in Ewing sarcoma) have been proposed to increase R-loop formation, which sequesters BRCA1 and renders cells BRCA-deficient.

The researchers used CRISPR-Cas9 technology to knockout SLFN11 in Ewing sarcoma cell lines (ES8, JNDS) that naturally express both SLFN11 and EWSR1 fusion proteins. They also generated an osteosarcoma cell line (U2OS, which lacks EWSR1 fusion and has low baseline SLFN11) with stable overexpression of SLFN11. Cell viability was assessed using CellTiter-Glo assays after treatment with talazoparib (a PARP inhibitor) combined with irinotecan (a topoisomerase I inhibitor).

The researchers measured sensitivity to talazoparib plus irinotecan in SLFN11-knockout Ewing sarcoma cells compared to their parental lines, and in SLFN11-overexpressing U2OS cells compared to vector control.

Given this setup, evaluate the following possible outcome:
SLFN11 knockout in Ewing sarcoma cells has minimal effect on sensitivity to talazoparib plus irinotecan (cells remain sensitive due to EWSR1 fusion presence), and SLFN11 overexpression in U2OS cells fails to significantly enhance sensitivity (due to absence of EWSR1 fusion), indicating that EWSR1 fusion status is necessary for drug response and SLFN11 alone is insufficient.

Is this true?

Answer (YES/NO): NO